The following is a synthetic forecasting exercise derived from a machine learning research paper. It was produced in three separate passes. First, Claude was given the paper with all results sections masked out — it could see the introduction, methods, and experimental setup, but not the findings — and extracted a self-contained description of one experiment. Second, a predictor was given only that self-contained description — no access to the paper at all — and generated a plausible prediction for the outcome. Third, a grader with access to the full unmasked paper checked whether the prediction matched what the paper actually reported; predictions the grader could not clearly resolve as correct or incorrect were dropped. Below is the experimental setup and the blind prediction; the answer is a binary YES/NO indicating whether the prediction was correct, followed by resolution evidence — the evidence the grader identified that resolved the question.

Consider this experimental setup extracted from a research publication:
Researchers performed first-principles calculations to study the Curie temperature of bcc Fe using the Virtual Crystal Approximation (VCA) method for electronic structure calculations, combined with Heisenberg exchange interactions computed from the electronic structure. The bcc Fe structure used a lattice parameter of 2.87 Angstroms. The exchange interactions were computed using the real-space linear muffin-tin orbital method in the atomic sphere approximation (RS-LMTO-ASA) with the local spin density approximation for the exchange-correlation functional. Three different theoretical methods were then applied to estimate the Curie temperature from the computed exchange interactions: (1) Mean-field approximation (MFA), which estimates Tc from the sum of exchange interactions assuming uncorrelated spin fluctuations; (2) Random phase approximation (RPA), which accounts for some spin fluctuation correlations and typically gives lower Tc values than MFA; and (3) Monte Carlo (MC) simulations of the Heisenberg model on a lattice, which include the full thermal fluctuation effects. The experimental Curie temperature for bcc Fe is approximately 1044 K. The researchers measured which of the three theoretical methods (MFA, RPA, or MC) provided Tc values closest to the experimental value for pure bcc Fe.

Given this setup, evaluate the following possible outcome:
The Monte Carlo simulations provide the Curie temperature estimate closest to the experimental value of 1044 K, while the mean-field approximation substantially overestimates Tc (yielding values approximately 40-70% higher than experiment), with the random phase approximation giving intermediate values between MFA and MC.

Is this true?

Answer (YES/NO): NO